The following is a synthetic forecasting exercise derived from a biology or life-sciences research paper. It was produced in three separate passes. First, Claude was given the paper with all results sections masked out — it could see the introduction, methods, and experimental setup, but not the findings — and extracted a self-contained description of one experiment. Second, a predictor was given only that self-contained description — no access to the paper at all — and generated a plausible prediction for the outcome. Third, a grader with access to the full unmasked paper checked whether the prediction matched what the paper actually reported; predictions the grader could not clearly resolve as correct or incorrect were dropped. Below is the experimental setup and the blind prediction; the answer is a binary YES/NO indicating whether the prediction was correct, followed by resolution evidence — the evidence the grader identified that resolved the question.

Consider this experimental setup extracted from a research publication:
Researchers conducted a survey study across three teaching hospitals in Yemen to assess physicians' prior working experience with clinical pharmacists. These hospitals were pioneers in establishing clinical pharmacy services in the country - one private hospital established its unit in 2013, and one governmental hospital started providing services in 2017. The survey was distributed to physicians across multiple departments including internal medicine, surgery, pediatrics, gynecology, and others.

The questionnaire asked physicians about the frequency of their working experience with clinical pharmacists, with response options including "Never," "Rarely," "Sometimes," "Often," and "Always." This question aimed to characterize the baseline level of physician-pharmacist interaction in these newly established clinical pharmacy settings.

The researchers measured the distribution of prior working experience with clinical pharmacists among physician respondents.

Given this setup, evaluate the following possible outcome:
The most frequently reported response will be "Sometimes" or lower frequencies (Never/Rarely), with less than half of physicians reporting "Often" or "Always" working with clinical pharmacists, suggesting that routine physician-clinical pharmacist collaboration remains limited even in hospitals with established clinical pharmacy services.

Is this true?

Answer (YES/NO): YES